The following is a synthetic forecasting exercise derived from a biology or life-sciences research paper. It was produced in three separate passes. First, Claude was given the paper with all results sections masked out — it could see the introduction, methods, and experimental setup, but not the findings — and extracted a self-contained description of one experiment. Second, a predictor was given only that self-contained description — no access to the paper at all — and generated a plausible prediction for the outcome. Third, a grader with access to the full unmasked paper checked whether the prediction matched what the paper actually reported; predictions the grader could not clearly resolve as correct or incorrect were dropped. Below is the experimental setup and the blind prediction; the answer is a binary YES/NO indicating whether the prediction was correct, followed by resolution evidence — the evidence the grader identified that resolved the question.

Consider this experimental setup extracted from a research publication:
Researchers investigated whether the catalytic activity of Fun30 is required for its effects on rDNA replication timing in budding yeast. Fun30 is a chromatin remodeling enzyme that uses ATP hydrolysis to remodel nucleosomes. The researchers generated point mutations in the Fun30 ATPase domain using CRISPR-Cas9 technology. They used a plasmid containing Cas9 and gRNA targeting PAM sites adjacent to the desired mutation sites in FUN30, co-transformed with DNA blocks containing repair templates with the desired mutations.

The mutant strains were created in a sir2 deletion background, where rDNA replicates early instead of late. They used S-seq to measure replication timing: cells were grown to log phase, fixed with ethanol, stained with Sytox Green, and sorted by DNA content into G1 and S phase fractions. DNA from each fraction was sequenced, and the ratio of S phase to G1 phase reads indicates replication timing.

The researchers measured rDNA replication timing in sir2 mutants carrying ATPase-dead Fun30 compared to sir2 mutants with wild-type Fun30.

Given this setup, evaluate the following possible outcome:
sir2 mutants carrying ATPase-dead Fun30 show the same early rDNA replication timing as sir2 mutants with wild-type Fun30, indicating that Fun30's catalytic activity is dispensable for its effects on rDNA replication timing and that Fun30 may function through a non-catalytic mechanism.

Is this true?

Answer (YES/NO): NO